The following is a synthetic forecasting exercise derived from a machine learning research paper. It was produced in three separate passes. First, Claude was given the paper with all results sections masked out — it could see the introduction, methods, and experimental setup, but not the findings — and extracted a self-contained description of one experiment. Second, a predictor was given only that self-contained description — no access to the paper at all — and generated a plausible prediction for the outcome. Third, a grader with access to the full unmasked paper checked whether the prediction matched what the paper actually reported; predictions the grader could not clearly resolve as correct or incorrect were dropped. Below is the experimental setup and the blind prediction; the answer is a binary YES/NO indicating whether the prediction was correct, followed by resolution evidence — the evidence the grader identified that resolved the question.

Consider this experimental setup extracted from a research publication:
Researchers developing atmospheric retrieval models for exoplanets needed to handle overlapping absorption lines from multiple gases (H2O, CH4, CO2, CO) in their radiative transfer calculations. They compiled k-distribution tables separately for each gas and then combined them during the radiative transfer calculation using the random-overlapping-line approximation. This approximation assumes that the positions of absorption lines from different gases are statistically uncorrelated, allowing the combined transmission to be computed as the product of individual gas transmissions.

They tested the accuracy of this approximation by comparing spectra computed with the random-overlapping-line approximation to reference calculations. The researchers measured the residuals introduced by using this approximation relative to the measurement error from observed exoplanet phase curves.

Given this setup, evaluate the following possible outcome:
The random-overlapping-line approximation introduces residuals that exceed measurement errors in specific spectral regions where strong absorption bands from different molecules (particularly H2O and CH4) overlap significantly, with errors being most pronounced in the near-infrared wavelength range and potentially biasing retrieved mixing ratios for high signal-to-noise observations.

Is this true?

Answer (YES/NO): NO